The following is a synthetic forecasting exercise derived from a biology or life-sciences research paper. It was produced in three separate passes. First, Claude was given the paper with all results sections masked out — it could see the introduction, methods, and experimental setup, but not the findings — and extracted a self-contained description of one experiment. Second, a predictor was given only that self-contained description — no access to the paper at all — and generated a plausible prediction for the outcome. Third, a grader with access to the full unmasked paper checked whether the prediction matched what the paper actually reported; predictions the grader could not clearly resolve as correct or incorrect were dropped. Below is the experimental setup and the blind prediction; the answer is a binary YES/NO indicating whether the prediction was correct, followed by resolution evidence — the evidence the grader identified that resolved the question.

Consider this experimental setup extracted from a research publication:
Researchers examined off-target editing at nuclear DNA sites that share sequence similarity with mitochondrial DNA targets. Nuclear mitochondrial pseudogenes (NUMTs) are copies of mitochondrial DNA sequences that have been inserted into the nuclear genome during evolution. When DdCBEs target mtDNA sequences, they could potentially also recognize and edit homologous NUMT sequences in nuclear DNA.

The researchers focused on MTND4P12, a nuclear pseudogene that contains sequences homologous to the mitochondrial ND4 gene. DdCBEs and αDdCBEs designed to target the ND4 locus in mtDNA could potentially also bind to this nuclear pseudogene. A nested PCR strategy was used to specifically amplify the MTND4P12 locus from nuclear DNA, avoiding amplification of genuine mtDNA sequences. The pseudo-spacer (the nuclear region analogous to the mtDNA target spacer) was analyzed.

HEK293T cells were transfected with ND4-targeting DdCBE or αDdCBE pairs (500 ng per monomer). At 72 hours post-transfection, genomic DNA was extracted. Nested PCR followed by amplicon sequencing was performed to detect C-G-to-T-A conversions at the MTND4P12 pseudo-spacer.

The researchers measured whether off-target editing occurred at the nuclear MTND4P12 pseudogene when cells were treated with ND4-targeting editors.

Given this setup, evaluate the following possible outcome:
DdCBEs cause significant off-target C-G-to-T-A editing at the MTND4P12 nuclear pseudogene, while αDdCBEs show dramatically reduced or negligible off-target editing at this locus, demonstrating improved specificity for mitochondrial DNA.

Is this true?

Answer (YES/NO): NO